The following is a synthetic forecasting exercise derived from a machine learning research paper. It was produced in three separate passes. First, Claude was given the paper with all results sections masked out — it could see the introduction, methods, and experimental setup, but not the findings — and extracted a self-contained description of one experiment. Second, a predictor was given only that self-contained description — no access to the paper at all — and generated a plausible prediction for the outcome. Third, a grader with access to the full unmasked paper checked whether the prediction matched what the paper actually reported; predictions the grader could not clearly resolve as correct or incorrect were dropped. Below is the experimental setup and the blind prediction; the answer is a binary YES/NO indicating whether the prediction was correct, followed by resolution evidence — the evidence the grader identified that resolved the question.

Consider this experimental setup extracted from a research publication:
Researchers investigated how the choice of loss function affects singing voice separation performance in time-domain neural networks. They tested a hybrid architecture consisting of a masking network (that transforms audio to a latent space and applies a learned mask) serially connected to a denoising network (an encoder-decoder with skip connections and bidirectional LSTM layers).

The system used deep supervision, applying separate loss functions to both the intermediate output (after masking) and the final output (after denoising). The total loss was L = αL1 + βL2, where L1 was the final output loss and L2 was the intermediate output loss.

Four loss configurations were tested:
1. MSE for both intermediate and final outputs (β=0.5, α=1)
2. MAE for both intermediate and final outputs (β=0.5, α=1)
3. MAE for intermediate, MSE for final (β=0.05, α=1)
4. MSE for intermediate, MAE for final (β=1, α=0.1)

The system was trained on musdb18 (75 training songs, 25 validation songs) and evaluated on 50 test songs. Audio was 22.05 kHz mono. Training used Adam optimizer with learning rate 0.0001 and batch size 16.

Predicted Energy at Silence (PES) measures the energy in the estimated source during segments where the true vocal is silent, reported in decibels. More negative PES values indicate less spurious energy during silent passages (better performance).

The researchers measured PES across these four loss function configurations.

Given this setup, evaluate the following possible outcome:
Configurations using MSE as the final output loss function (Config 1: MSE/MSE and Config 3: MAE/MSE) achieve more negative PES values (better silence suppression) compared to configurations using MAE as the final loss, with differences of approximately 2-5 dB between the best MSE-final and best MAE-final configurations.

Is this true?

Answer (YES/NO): NO